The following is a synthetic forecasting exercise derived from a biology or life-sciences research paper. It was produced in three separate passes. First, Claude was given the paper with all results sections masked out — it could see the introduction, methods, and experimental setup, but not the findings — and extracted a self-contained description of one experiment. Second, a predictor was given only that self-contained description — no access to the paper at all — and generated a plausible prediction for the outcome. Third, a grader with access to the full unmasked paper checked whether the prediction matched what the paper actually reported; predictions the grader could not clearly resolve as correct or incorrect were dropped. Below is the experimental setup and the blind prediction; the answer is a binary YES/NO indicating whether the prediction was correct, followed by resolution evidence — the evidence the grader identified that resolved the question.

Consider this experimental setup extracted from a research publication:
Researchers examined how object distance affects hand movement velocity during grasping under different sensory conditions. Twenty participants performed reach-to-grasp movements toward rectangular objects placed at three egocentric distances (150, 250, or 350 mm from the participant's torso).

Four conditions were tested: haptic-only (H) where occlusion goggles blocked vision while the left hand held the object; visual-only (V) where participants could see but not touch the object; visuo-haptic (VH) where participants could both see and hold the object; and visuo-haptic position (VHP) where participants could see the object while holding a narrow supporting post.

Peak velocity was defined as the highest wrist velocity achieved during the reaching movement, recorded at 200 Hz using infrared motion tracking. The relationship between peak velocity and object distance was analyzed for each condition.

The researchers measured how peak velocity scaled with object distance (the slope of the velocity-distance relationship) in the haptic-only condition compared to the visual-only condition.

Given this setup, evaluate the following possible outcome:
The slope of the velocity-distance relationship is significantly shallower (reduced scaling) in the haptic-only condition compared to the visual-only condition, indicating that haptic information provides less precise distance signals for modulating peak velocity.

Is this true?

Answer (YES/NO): NO